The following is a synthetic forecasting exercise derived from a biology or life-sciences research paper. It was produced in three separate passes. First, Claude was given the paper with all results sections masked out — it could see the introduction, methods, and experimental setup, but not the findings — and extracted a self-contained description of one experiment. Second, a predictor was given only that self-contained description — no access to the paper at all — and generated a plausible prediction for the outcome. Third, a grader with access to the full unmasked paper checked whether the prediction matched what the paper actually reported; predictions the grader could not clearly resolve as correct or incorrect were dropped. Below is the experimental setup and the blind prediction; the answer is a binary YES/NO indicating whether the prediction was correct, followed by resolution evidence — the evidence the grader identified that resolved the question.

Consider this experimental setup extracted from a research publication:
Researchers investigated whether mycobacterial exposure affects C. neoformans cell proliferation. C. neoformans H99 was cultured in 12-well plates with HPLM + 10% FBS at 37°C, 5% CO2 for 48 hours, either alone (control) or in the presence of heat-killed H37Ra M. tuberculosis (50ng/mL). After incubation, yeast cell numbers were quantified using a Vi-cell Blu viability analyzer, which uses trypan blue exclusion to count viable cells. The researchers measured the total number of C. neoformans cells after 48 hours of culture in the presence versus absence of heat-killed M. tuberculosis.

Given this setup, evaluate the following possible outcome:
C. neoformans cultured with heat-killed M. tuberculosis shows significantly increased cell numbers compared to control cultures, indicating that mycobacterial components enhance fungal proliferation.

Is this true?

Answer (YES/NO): YES